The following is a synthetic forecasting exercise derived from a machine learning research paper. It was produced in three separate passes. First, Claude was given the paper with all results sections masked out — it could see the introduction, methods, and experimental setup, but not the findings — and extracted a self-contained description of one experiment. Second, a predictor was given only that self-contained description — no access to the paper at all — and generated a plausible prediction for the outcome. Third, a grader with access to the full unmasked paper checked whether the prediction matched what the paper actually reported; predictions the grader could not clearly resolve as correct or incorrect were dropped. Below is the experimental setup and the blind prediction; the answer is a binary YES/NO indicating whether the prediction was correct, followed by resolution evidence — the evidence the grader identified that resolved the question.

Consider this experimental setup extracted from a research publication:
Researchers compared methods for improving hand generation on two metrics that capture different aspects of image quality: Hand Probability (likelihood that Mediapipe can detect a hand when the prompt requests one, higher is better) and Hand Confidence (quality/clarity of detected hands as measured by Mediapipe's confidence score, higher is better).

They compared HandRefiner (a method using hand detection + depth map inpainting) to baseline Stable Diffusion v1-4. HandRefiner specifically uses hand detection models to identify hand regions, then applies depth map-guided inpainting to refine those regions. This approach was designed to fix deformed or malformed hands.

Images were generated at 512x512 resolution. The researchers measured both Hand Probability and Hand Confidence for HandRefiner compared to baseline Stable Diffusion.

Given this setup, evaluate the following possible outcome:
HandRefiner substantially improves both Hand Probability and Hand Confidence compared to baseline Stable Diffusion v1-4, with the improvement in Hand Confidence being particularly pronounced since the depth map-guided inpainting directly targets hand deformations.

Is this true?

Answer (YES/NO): NO